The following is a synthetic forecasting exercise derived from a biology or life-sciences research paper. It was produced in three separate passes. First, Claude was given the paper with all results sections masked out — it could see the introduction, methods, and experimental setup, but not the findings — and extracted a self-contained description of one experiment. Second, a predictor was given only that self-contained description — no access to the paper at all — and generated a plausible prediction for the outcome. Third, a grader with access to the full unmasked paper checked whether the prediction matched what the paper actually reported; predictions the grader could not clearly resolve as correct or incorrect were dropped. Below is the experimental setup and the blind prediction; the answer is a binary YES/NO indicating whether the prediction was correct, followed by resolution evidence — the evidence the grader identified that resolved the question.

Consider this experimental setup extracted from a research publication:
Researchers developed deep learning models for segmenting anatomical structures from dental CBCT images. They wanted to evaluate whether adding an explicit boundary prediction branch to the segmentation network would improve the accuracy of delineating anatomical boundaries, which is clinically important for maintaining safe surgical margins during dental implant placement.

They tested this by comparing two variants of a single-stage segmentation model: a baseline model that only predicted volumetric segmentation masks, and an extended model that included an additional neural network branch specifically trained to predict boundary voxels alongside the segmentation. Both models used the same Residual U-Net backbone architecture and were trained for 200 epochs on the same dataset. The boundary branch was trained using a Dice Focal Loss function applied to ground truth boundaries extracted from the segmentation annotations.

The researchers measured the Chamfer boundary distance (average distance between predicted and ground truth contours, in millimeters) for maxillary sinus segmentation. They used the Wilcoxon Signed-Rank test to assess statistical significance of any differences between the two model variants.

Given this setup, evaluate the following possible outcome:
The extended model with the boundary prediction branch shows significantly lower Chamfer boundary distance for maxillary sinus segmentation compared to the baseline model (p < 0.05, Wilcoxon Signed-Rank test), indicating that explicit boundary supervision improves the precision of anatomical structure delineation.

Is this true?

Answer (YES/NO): YES